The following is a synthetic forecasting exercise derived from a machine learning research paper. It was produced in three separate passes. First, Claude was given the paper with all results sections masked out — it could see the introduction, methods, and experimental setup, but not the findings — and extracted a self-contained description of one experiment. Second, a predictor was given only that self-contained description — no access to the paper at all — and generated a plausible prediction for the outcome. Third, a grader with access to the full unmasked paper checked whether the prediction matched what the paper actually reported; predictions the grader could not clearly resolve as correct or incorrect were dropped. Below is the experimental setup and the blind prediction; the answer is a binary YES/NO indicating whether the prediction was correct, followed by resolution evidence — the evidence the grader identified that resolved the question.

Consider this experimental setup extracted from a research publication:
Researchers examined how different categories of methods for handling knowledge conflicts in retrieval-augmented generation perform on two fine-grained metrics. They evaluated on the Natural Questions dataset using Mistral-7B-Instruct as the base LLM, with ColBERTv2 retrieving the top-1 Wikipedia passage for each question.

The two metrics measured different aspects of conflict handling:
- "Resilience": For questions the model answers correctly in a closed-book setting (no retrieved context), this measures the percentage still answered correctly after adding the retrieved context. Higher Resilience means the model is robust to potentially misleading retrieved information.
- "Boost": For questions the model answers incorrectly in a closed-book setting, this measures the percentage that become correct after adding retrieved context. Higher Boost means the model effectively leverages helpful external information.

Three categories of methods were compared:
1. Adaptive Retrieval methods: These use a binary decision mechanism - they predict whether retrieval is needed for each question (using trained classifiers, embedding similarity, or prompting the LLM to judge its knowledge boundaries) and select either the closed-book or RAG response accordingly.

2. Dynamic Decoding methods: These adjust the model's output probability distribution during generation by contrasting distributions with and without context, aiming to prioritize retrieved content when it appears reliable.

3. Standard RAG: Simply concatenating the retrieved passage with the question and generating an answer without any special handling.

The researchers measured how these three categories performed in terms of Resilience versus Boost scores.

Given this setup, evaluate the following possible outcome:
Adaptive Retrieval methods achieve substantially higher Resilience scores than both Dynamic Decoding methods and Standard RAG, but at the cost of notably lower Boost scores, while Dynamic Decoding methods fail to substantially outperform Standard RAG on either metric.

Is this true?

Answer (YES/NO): YES